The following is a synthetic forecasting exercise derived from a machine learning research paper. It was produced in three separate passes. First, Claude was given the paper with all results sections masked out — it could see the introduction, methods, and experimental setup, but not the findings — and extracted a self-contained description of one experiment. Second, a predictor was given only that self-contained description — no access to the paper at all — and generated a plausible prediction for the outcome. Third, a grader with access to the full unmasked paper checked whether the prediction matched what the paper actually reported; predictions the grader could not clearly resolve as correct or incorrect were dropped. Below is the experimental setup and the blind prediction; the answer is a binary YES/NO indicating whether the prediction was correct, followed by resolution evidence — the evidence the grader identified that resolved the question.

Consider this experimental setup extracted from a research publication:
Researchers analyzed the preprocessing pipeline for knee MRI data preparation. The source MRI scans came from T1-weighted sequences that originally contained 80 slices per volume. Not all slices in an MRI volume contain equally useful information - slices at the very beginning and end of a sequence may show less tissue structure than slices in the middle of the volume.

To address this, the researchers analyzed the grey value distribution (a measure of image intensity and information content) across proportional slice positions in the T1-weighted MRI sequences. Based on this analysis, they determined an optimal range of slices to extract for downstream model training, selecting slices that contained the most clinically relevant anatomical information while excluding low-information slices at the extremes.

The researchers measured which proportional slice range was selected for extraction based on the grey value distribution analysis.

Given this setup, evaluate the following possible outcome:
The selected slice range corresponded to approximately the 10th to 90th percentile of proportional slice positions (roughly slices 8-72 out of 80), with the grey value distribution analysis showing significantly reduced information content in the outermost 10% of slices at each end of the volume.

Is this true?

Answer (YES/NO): NO